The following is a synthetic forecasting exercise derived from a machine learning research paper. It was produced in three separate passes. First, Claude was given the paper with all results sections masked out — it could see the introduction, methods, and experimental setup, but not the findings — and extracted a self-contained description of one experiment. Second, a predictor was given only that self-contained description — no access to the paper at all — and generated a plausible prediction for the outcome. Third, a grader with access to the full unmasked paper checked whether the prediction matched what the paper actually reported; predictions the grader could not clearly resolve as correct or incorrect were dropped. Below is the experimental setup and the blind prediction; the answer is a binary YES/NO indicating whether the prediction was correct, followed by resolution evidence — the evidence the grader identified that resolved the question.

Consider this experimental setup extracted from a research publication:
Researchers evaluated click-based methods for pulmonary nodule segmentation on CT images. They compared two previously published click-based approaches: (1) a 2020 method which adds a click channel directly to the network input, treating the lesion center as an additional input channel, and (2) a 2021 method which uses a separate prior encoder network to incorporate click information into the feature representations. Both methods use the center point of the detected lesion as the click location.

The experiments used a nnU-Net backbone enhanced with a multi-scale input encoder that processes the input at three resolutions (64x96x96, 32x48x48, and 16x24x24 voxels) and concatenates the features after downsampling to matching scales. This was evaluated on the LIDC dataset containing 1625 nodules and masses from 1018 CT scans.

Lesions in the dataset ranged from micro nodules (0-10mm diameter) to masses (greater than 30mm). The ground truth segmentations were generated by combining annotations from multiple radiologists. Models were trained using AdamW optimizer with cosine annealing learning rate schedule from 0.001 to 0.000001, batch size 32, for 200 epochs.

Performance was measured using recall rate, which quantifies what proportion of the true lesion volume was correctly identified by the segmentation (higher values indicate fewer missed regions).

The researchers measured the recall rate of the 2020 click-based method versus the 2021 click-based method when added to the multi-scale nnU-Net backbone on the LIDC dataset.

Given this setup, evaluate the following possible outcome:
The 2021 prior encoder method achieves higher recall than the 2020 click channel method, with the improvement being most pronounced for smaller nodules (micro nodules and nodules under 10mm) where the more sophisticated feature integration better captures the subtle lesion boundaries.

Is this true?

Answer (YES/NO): NO